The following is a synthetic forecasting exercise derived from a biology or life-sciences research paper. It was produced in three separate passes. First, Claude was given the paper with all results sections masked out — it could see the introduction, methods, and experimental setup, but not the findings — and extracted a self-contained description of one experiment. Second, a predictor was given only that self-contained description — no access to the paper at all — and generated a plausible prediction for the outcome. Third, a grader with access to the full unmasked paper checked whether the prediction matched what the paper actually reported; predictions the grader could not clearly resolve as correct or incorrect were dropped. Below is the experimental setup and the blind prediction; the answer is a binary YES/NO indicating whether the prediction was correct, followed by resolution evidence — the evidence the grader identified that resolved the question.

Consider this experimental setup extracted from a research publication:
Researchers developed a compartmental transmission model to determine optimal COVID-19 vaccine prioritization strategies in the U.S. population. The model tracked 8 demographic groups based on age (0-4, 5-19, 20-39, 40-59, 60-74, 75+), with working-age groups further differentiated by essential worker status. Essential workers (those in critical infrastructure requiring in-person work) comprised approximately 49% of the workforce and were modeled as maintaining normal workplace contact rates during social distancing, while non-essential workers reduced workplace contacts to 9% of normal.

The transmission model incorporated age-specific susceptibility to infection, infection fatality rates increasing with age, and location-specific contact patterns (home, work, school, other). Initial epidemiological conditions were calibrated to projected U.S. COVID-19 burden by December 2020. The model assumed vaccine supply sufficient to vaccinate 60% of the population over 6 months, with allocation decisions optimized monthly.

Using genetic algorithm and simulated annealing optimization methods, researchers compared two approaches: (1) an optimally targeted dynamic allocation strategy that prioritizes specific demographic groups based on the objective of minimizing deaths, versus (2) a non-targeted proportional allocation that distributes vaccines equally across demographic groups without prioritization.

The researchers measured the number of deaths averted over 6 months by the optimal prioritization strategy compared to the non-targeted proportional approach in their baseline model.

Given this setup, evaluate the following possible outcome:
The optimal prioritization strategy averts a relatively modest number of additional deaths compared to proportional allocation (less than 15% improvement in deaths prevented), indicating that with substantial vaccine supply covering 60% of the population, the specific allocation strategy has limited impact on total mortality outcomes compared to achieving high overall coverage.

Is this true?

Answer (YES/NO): NO